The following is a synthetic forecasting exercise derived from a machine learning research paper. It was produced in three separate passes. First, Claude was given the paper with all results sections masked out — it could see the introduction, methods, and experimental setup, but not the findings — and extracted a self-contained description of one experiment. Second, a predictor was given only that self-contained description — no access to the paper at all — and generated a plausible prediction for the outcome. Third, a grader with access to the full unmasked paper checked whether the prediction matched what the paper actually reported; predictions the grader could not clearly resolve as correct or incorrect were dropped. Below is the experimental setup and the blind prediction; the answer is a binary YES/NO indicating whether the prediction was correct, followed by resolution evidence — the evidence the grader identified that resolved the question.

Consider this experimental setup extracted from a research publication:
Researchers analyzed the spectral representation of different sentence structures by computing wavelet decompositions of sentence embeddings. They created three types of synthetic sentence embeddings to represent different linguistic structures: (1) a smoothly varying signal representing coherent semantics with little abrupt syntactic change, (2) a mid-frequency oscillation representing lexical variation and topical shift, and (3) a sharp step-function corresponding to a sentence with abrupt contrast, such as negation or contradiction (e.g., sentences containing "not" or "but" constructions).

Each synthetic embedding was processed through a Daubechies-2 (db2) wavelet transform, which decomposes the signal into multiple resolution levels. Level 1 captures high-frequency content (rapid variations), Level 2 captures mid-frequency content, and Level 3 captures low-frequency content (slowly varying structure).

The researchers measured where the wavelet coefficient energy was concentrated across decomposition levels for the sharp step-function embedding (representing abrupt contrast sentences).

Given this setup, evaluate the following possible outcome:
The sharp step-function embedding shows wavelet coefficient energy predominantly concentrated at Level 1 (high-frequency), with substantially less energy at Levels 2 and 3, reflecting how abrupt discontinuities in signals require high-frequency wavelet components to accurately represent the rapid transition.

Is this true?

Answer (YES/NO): YES